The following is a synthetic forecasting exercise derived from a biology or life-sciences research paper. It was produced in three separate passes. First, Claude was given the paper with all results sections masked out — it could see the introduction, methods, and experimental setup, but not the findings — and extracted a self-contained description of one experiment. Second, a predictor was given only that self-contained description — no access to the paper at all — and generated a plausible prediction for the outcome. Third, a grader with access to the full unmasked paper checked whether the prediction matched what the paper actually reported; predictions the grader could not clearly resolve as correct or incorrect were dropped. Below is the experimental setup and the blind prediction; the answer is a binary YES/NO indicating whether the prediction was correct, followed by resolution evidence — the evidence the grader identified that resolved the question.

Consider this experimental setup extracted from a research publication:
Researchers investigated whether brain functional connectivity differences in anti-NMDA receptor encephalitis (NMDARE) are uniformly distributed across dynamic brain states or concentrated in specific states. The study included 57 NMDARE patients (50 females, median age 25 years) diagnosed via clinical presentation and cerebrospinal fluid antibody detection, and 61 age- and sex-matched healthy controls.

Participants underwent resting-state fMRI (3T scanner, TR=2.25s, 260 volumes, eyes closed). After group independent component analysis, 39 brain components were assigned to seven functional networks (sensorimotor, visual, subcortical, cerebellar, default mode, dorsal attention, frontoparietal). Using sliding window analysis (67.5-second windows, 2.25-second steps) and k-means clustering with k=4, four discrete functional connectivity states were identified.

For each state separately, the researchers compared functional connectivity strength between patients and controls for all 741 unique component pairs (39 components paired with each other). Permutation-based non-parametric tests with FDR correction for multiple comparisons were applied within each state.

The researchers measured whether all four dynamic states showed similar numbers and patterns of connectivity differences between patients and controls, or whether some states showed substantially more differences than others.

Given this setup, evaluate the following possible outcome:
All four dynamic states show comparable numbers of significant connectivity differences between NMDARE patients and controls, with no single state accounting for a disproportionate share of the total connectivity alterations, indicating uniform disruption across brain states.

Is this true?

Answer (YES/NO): NO